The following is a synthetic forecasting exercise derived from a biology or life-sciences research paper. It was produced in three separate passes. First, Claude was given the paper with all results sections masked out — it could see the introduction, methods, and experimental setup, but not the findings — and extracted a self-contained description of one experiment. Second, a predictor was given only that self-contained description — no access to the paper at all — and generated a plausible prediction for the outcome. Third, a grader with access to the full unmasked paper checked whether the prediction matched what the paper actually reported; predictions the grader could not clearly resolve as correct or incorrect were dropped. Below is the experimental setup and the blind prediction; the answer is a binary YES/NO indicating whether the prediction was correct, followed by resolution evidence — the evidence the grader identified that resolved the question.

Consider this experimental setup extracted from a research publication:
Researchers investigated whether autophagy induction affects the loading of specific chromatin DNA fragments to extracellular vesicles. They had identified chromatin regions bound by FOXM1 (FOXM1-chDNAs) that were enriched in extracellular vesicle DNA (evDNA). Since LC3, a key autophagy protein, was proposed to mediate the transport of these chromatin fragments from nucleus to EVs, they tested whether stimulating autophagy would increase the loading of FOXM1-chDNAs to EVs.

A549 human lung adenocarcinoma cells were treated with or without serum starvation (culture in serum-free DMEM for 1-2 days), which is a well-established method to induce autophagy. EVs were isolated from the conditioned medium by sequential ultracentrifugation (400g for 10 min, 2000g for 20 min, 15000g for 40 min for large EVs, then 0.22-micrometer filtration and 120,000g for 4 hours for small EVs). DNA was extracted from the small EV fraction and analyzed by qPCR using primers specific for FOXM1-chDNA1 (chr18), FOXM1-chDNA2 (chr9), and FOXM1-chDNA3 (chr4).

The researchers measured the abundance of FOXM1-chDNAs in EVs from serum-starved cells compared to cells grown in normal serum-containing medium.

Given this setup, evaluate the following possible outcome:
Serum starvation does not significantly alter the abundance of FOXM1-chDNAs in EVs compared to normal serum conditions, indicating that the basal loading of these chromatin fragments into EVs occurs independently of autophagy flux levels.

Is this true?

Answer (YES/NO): NO